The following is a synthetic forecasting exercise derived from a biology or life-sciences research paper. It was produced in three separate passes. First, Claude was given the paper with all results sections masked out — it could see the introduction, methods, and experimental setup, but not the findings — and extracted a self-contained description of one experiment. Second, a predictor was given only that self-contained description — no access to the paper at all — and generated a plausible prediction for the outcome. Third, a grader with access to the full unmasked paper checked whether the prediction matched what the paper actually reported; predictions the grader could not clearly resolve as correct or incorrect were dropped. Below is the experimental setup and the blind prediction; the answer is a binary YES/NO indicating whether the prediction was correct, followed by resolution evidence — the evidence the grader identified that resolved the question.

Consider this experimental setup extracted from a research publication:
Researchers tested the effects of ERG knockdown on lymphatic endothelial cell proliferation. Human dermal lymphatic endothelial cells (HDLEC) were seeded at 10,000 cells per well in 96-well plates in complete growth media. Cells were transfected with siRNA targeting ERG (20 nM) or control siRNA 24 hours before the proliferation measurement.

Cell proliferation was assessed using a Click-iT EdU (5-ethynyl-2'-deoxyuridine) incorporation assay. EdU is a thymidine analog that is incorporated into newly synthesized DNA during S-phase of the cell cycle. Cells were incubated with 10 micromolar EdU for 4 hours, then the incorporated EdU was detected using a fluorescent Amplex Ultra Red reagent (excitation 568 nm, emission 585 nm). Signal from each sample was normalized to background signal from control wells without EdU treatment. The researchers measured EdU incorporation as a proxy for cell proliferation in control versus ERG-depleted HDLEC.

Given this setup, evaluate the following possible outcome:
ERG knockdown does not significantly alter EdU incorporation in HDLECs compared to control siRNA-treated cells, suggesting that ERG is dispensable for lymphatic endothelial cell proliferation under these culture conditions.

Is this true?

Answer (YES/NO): NO